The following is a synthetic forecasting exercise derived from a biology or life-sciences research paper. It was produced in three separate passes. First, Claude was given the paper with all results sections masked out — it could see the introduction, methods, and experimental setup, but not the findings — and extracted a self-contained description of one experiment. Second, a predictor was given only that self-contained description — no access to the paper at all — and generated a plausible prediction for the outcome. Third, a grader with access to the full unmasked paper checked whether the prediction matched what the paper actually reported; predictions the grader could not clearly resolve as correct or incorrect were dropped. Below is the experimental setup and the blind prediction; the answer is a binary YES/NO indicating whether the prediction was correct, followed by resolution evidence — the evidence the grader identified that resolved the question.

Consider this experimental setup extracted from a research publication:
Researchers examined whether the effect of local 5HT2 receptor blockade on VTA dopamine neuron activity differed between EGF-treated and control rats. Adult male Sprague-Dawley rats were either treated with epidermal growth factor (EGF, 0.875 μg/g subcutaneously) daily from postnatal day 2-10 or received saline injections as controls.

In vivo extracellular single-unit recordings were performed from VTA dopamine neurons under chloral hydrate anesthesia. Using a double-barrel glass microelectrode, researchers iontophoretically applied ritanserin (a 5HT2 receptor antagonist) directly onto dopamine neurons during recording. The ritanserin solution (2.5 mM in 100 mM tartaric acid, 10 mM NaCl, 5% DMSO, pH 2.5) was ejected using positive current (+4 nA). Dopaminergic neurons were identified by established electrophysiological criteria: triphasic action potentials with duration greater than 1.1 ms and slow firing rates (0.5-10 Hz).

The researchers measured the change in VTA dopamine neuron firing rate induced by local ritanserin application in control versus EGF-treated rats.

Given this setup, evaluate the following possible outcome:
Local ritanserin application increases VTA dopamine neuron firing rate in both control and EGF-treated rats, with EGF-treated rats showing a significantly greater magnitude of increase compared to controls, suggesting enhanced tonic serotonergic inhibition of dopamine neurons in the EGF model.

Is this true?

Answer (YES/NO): NO